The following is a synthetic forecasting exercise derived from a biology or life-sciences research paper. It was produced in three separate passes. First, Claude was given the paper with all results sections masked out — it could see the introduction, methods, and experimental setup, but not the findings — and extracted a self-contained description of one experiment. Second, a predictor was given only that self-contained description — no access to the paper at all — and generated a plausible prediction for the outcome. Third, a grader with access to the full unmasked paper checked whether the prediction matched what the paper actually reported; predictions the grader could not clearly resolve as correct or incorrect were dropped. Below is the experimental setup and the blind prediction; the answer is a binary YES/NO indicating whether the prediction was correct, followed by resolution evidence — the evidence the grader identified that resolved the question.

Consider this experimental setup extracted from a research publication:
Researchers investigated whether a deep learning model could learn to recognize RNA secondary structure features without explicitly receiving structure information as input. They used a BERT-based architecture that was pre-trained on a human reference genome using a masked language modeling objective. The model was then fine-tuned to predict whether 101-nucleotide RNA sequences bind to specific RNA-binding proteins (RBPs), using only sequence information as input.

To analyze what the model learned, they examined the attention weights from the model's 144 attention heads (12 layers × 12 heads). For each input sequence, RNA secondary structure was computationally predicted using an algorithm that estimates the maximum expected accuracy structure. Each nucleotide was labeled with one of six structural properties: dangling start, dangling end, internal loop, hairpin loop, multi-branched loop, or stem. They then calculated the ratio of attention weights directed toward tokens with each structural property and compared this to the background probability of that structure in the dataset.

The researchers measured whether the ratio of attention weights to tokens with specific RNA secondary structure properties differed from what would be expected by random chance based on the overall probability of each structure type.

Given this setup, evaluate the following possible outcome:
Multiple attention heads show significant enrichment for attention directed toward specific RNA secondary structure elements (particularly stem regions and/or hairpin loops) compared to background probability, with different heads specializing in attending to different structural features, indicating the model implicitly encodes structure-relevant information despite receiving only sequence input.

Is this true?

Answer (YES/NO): NO